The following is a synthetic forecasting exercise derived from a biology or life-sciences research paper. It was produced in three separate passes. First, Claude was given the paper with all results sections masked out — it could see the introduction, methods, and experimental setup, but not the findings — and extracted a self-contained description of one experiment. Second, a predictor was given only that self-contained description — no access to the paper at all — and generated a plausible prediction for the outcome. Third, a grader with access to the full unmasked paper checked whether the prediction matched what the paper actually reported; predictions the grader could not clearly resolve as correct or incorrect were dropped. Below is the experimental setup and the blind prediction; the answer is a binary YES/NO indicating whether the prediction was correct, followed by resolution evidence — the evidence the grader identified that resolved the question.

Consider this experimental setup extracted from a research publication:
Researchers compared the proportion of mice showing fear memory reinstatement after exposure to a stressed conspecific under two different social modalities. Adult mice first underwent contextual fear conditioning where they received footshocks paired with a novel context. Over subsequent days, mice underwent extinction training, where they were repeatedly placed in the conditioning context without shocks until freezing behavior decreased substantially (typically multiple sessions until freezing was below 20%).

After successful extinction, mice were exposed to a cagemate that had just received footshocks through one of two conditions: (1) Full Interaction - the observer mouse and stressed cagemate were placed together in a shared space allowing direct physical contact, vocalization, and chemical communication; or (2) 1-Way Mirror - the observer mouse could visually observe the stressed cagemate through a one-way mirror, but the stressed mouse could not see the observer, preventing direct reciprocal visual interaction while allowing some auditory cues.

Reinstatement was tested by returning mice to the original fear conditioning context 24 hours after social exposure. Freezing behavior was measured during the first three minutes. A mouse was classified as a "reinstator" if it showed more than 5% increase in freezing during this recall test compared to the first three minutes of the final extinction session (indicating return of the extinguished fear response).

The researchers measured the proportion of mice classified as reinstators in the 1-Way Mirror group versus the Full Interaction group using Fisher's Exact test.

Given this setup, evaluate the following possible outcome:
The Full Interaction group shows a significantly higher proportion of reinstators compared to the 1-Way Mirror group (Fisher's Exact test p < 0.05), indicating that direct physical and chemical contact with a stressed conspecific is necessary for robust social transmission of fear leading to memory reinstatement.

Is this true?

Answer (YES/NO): NO